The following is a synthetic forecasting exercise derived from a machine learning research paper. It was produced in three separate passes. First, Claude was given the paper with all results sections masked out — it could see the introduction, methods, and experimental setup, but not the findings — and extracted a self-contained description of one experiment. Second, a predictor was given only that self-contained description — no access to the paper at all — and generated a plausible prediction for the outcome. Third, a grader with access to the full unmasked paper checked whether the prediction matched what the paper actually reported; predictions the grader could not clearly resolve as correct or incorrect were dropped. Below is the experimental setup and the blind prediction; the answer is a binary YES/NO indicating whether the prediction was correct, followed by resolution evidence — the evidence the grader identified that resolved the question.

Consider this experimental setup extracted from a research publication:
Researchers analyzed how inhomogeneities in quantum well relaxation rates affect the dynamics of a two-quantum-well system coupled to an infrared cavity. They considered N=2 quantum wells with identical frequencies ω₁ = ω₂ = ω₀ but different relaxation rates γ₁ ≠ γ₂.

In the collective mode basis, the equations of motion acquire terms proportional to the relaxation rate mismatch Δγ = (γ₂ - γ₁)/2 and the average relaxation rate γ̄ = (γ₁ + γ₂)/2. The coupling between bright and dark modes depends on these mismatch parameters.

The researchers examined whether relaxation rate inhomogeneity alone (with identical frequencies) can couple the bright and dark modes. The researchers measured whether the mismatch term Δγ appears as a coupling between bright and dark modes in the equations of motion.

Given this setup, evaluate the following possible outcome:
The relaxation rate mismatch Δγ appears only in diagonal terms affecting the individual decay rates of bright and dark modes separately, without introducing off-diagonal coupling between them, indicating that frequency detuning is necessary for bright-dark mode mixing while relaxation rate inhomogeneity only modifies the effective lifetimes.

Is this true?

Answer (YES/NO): NO